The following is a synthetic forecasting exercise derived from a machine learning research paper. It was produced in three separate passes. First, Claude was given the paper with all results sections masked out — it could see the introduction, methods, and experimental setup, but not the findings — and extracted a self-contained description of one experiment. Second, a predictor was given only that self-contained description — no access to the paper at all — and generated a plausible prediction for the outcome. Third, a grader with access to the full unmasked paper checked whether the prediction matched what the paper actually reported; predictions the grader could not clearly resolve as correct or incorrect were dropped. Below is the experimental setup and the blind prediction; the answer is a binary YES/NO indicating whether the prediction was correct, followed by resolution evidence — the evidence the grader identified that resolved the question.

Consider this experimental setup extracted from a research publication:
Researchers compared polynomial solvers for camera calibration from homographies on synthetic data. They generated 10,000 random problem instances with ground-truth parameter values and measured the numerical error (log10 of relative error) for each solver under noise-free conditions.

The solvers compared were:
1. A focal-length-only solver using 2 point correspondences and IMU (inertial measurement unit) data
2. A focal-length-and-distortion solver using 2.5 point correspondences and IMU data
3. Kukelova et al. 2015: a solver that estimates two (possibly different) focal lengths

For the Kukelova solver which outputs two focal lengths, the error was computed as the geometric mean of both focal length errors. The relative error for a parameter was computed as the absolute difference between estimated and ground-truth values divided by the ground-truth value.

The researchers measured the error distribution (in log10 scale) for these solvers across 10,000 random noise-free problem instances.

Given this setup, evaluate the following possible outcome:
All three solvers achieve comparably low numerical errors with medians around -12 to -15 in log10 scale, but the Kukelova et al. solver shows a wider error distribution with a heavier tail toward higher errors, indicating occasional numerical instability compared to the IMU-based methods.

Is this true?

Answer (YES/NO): NO